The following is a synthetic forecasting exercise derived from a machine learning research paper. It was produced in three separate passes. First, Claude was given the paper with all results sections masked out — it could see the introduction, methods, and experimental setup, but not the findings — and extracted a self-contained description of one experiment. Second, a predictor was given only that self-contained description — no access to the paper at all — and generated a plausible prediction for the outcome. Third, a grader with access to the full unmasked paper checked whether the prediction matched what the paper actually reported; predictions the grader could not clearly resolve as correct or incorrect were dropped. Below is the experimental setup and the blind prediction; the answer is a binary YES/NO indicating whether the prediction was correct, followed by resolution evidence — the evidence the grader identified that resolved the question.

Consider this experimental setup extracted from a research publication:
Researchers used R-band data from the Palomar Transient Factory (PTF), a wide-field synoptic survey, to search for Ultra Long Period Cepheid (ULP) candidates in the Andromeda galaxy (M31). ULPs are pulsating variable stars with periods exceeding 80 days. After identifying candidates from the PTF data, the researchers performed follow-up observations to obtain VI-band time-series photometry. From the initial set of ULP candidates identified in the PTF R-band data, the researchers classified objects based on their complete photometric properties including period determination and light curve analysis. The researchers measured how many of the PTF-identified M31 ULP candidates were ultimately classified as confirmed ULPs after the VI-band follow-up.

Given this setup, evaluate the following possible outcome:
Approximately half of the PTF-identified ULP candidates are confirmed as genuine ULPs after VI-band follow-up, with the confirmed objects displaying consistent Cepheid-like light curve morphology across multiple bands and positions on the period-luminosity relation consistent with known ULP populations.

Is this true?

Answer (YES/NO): NO